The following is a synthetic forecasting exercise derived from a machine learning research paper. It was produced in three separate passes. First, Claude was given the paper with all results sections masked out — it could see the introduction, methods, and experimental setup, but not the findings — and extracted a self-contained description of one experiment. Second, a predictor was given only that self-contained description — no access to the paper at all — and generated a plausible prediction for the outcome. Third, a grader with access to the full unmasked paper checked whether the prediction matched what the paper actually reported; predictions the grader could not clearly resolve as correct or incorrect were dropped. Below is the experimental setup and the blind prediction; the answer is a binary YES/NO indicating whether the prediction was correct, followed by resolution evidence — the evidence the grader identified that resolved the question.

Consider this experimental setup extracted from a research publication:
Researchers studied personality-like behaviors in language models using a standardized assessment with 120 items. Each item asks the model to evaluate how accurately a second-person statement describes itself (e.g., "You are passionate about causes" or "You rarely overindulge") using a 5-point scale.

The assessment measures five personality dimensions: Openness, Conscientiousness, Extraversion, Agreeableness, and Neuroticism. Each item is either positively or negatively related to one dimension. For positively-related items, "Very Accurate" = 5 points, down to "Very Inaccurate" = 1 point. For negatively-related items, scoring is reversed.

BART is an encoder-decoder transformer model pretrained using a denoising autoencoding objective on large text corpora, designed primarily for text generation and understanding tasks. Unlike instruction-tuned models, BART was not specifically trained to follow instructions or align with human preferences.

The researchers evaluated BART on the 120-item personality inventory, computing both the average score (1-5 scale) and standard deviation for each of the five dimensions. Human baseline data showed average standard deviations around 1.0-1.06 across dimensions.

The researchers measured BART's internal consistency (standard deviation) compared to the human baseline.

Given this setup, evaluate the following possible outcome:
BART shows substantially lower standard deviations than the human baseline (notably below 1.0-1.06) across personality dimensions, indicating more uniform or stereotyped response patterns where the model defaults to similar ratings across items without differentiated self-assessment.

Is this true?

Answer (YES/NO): NO